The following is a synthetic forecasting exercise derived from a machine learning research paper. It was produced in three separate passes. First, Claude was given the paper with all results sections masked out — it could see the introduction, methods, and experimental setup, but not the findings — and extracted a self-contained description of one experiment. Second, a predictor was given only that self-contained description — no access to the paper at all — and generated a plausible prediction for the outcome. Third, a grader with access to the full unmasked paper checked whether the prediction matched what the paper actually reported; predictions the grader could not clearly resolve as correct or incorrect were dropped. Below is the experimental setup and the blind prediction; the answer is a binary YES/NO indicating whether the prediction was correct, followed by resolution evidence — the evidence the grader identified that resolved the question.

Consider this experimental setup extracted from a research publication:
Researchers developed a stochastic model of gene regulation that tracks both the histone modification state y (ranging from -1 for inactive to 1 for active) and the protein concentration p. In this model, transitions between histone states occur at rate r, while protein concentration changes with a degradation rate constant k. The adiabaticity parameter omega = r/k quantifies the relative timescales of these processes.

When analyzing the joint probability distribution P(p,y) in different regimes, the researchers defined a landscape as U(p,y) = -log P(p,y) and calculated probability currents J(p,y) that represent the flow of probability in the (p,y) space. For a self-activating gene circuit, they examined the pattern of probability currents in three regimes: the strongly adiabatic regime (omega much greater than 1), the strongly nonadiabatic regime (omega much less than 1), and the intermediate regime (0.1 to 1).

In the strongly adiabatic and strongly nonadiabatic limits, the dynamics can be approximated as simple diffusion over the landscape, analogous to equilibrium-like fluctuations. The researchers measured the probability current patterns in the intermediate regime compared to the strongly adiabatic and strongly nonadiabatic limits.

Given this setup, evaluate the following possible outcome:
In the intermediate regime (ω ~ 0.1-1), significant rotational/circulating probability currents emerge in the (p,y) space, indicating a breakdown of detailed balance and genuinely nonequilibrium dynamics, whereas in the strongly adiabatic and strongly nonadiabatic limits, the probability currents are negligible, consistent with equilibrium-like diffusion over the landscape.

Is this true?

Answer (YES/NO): NO